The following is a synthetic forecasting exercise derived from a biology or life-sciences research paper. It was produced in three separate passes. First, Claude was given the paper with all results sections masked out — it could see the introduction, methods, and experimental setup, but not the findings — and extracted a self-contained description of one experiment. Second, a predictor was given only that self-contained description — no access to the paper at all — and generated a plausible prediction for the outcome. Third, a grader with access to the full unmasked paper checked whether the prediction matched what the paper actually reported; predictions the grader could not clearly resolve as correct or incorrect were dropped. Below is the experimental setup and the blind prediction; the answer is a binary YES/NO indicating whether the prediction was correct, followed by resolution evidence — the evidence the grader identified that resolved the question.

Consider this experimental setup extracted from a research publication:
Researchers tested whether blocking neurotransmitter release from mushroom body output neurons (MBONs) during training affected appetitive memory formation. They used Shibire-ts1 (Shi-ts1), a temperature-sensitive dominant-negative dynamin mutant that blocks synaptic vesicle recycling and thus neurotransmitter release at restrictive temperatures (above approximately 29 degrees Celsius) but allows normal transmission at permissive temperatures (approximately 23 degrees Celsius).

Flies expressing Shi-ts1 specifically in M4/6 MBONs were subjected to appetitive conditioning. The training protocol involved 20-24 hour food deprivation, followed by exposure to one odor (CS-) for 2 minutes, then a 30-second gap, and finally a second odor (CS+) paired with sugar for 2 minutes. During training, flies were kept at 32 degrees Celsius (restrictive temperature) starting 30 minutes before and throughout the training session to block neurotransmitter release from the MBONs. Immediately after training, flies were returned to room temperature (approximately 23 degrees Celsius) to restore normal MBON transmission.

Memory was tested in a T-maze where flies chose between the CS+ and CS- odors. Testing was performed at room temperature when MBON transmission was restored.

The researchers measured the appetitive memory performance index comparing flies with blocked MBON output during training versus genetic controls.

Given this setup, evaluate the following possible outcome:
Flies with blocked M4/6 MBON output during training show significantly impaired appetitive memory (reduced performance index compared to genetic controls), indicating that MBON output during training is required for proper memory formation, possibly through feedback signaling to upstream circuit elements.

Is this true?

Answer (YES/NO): NO